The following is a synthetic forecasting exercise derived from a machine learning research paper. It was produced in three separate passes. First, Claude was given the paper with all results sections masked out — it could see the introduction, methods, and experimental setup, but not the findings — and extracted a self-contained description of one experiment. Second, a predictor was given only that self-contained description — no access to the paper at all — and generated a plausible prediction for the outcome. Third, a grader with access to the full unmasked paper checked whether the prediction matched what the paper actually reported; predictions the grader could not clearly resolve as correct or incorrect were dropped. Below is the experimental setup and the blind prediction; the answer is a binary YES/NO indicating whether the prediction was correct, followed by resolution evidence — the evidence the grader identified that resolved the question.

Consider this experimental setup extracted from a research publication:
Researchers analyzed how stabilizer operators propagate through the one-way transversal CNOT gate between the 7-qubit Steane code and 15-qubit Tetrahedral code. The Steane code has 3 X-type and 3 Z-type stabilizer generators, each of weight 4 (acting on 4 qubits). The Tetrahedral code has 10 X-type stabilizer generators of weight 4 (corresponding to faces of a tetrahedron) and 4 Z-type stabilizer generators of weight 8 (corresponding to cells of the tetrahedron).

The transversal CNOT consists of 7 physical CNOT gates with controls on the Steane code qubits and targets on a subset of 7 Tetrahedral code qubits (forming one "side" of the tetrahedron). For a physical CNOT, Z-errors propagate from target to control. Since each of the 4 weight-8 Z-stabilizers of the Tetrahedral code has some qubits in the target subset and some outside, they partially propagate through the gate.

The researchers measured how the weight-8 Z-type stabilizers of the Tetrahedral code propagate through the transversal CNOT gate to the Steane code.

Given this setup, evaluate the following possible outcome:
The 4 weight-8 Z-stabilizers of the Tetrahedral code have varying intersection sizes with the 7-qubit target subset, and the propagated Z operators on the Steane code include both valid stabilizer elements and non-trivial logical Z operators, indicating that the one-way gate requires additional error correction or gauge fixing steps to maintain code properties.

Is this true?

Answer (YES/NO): NO